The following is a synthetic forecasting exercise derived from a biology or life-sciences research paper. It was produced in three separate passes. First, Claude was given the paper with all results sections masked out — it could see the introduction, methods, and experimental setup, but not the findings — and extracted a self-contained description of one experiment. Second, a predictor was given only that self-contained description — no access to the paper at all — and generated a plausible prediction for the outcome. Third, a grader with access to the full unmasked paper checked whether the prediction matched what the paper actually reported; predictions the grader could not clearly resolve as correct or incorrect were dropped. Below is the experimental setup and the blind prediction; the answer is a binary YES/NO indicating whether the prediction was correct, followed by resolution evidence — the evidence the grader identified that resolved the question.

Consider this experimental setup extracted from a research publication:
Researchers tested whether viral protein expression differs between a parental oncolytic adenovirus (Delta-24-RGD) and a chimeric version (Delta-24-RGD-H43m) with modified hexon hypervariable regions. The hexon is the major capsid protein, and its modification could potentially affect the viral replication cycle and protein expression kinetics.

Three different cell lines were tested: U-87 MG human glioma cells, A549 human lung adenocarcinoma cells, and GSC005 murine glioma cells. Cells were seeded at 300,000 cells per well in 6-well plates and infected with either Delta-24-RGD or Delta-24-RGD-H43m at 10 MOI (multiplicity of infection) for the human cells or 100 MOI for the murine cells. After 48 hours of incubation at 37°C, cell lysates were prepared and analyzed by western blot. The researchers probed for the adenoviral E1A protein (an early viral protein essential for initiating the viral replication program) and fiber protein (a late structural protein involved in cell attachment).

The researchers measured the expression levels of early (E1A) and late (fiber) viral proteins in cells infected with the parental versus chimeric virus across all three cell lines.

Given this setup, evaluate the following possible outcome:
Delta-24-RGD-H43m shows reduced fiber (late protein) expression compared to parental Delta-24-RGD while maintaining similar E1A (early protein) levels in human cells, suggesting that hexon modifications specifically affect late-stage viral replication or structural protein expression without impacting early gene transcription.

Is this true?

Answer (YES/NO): NO